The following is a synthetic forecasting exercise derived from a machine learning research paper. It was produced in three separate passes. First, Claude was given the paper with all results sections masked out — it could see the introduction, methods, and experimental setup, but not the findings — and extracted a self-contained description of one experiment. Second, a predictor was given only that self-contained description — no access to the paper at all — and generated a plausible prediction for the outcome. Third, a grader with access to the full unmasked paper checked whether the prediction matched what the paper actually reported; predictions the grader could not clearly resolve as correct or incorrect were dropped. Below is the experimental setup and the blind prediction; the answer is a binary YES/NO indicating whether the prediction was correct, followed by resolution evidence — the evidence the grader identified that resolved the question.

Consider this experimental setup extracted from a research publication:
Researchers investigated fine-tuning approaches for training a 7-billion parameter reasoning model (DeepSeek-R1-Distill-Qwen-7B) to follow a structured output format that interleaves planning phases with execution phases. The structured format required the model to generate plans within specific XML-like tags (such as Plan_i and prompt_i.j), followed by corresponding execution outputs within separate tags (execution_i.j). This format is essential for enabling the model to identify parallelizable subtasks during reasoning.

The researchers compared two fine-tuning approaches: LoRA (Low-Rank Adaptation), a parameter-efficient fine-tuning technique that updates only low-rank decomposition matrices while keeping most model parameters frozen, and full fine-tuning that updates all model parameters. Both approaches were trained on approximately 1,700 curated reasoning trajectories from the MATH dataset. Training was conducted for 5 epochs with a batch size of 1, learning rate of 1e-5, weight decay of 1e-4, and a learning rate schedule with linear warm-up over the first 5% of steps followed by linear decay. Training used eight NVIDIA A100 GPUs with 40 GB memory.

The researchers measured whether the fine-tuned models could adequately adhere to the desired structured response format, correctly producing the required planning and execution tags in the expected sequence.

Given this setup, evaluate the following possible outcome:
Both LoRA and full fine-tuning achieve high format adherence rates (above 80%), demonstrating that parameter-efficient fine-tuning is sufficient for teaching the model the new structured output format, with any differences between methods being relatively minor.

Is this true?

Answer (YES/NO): NO